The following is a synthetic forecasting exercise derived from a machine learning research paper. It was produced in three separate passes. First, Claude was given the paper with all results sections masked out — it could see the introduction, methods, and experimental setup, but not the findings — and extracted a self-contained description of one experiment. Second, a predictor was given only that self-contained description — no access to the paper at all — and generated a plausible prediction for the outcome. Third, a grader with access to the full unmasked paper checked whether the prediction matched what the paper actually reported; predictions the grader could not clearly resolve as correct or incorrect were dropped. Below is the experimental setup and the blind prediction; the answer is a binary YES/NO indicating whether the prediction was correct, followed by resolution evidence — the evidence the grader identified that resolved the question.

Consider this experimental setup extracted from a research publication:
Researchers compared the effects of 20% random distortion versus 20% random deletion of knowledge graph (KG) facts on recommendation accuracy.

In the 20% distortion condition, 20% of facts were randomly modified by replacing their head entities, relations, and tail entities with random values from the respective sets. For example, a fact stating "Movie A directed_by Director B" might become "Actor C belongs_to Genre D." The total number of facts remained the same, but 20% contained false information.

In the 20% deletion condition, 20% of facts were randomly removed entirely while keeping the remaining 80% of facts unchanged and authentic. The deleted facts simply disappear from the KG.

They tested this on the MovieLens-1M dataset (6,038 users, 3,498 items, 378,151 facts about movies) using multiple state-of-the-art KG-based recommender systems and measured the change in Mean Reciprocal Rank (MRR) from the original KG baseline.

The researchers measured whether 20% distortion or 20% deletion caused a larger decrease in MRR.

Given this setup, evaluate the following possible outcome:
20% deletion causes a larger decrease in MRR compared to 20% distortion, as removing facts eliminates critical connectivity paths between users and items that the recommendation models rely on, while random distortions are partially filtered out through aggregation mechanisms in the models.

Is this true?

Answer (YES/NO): NO